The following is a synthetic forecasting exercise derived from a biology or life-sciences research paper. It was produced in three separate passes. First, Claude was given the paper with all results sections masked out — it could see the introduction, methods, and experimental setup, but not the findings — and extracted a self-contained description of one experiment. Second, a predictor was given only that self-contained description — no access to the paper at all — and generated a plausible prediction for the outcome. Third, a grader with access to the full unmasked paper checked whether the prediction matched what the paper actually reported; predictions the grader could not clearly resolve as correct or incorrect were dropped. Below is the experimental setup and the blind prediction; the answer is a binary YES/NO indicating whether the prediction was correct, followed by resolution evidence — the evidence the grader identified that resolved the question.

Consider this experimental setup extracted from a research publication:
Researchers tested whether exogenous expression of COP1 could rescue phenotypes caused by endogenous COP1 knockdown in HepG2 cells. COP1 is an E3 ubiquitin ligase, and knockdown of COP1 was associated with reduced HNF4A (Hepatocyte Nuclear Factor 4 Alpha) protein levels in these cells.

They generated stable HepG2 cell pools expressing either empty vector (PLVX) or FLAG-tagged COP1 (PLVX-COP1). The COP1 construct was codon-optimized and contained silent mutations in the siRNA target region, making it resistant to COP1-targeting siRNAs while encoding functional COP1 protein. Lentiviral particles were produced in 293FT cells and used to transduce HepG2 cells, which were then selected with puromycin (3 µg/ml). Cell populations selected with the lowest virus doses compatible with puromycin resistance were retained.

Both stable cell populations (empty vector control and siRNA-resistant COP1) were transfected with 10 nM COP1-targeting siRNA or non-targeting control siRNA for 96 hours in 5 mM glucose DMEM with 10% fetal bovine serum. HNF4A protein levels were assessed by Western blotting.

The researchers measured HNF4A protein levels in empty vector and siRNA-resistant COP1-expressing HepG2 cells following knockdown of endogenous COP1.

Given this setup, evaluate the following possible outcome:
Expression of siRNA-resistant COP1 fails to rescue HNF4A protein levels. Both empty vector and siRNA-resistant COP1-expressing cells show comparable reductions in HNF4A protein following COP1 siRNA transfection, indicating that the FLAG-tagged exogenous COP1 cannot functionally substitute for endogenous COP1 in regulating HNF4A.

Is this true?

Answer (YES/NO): NO